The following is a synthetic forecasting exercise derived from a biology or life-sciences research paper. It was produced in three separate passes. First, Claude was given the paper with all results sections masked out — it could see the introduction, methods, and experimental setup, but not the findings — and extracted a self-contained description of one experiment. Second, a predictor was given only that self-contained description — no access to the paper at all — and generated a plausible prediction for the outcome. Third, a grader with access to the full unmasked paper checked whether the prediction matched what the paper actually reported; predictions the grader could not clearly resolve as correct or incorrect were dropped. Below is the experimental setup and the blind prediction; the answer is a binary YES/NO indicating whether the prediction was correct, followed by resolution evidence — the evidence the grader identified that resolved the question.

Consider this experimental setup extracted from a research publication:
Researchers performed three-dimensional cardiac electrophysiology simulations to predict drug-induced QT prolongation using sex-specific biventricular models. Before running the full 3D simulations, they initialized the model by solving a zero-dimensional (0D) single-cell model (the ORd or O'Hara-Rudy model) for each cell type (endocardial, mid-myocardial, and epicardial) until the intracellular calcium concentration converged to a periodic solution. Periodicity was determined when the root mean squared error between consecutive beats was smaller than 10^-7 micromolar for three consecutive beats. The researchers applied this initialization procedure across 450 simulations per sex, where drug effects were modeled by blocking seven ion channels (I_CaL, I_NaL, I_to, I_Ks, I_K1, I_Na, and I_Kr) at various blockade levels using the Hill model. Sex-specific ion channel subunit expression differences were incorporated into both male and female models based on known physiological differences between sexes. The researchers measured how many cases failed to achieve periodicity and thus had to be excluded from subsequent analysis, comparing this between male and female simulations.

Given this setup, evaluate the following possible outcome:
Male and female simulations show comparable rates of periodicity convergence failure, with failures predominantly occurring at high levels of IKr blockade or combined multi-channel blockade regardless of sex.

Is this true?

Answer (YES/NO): NO